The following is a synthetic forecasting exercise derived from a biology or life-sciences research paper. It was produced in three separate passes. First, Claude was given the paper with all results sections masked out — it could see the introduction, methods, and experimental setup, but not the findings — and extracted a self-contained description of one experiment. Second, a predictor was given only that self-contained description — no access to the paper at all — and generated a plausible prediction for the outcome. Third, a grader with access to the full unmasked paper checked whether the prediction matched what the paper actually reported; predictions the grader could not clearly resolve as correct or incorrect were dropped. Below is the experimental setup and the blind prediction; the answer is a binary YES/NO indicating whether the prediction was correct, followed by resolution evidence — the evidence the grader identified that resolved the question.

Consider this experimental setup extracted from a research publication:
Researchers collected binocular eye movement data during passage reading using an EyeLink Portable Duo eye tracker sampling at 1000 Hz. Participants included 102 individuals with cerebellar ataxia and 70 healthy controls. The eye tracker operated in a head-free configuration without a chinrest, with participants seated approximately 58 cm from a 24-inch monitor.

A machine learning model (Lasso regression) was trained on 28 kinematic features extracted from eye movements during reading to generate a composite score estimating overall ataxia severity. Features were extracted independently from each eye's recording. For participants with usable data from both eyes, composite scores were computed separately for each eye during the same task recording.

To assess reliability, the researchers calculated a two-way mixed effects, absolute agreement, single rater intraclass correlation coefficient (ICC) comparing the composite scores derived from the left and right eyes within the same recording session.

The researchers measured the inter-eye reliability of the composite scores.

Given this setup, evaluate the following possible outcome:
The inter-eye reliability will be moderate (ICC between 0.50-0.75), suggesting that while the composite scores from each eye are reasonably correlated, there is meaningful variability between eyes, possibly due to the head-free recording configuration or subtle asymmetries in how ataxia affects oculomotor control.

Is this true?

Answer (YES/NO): NO